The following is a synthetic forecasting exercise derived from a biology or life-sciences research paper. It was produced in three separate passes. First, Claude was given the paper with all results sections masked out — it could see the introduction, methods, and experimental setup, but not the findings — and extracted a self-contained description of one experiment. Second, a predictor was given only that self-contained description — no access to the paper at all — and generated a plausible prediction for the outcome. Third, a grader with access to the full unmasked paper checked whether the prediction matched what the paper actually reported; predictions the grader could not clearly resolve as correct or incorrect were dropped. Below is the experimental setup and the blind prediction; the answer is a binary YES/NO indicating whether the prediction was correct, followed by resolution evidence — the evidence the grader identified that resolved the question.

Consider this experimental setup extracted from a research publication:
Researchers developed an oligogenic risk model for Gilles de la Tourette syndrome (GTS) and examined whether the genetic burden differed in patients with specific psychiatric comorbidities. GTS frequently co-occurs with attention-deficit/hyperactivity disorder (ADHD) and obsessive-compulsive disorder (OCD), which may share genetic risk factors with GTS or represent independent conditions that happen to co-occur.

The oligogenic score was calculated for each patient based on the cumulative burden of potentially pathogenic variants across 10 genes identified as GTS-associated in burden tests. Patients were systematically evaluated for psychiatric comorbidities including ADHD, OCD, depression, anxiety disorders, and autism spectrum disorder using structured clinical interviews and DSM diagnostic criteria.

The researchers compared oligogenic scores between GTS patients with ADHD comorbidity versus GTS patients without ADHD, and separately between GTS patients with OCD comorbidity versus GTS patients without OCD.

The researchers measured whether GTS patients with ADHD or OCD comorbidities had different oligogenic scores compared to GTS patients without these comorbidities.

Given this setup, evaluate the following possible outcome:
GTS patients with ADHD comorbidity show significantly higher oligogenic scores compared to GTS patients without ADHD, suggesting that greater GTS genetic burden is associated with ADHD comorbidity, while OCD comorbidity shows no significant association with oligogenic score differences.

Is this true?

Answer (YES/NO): NO